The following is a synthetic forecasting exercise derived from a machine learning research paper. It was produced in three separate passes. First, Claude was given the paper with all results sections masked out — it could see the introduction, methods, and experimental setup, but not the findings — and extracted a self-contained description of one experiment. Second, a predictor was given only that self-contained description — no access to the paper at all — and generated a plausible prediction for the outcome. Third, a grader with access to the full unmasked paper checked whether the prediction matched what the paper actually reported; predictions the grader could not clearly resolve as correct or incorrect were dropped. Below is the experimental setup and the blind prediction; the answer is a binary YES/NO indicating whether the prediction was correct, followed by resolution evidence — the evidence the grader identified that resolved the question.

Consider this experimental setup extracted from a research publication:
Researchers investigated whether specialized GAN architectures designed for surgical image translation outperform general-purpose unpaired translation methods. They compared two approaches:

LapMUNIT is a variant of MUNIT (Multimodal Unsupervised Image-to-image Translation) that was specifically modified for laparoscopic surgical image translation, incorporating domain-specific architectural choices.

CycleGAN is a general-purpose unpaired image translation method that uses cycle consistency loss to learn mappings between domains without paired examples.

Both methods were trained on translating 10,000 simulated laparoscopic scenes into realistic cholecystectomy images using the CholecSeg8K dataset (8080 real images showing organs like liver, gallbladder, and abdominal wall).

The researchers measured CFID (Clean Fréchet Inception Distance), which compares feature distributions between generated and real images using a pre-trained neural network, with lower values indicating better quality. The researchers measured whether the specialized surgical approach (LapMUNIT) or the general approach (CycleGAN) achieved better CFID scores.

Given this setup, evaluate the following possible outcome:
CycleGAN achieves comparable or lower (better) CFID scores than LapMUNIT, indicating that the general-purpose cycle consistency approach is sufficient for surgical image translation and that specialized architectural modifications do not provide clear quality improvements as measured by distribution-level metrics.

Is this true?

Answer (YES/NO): YES